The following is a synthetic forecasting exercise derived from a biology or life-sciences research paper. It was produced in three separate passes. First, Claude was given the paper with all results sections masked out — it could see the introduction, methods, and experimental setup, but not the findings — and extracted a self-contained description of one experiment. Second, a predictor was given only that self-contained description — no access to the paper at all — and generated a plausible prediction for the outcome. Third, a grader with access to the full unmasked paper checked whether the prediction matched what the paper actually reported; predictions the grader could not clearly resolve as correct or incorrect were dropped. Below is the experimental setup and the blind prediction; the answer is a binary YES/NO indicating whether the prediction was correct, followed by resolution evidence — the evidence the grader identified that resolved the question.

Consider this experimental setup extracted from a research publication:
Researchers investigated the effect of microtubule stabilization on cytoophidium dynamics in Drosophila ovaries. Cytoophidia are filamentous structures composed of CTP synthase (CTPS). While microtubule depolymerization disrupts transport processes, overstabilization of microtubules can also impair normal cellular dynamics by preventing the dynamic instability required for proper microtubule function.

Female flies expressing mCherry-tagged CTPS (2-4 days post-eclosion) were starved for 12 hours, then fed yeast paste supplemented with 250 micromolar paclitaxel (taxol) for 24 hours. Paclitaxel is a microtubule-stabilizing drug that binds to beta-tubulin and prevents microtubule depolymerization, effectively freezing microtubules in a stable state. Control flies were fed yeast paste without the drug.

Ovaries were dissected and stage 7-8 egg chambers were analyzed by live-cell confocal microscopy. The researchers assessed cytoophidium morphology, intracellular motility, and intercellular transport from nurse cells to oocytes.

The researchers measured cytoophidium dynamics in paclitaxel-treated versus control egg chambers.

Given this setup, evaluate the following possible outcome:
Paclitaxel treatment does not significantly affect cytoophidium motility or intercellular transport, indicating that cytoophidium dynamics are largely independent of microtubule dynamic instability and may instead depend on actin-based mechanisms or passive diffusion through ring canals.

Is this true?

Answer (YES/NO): NO